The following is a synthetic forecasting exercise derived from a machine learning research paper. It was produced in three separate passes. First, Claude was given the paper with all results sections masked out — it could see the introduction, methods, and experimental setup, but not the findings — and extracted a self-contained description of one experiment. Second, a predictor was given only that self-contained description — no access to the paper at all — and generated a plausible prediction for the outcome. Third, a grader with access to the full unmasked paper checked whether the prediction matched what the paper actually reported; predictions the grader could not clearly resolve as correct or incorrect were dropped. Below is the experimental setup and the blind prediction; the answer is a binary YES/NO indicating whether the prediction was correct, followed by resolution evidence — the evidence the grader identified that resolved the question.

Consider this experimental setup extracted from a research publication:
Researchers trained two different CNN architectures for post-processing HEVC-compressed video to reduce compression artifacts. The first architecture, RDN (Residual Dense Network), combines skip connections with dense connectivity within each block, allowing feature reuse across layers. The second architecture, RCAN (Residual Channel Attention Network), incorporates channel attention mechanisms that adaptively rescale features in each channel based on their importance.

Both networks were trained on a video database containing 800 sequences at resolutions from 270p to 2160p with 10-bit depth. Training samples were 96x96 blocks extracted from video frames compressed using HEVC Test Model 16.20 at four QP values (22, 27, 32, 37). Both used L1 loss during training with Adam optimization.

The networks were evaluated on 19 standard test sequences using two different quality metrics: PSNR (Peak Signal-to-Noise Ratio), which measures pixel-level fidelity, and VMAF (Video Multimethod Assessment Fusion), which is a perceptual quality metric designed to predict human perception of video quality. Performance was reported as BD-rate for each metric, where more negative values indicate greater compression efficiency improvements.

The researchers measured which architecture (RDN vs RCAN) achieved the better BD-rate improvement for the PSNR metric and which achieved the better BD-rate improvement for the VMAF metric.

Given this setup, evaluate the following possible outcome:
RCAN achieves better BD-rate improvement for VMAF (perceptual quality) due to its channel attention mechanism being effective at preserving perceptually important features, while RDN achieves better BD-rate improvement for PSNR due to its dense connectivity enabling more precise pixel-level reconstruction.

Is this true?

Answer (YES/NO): YES